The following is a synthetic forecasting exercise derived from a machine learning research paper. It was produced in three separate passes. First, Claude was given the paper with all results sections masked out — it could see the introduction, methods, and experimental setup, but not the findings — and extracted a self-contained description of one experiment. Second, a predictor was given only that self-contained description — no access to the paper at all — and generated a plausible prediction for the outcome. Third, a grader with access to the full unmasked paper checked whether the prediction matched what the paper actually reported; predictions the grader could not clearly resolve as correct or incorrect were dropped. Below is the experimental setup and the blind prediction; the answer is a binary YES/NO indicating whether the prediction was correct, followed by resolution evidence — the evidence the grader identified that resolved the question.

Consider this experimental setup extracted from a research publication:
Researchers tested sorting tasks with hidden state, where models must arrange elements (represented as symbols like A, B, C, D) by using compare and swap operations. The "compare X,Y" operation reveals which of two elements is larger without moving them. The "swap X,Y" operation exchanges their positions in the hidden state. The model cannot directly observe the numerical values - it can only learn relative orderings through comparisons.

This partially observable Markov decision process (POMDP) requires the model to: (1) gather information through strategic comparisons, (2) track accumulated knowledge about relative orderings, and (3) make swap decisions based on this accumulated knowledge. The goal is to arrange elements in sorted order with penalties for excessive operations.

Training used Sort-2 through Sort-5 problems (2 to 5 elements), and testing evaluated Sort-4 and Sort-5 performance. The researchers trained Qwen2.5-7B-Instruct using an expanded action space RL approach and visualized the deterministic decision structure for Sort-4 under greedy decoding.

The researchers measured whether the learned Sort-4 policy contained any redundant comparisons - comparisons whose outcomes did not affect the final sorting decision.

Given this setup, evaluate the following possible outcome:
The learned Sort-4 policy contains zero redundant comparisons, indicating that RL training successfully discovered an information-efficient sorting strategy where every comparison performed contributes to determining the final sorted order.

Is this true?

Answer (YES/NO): NO